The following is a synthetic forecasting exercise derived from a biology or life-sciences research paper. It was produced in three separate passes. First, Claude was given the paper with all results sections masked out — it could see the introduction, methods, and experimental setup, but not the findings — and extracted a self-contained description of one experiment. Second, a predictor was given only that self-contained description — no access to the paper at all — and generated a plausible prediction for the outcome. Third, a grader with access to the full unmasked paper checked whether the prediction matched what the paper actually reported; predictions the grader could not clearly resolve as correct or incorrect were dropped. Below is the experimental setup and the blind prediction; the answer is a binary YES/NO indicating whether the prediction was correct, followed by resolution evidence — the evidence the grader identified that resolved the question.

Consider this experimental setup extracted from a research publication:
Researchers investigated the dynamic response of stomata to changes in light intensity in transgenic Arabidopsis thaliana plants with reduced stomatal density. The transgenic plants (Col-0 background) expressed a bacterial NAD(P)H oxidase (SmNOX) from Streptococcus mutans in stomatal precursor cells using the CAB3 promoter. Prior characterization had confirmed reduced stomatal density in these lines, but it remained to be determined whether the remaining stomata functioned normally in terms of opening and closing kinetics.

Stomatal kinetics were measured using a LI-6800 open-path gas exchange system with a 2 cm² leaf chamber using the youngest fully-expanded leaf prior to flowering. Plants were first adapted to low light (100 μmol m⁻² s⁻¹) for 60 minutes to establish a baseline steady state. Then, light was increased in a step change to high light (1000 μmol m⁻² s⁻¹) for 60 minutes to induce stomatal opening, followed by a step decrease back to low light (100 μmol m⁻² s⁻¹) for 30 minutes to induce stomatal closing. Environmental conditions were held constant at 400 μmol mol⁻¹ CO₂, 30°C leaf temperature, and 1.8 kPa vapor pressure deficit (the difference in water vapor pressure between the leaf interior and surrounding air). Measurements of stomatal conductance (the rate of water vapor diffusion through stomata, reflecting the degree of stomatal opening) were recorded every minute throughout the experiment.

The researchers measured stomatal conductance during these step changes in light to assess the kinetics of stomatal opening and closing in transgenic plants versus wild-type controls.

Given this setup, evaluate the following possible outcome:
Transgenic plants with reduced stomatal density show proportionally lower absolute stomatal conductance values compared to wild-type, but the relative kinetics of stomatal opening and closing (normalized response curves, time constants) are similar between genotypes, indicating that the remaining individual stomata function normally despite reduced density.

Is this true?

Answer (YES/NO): YES